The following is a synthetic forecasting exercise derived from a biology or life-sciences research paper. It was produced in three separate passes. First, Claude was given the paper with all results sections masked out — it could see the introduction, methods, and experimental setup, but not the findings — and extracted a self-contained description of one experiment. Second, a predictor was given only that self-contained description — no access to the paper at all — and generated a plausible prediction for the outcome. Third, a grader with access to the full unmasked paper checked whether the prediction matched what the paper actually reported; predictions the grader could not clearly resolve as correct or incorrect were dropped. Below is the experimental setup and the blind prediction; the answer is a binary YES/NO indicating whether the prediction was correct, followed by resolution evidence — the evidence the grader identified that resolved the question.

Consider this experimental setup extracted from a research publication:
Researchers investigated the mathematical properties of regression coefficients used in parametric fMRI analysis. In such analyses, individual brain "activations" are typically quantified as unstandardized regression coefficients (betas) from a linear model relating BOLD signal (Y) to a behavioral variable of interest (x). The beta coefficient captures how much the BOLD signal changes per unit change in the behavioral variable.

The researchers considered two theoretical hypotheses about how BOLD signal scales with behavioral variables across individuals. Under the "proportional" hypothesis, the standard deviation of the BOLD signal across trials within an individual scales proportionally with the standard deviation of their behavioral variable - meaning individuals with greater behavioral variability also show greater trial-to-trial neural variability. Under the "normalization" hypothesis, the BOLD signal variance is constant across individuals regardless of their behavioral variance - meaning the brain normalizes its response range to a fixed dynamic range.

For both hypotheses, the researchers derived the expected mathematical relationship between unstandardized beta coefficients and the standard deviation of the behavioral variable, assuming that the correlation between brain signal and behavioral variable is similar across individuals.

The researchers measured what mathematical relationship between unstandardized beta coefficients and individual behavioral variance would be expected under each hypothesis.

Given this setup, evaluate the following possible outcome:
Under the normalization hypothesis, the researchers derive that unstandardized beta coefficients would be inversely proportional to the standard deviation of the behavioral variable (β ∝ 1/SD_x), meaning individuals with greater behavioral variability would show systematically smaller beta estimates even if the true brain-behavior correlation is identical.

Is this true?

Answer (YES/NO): YES